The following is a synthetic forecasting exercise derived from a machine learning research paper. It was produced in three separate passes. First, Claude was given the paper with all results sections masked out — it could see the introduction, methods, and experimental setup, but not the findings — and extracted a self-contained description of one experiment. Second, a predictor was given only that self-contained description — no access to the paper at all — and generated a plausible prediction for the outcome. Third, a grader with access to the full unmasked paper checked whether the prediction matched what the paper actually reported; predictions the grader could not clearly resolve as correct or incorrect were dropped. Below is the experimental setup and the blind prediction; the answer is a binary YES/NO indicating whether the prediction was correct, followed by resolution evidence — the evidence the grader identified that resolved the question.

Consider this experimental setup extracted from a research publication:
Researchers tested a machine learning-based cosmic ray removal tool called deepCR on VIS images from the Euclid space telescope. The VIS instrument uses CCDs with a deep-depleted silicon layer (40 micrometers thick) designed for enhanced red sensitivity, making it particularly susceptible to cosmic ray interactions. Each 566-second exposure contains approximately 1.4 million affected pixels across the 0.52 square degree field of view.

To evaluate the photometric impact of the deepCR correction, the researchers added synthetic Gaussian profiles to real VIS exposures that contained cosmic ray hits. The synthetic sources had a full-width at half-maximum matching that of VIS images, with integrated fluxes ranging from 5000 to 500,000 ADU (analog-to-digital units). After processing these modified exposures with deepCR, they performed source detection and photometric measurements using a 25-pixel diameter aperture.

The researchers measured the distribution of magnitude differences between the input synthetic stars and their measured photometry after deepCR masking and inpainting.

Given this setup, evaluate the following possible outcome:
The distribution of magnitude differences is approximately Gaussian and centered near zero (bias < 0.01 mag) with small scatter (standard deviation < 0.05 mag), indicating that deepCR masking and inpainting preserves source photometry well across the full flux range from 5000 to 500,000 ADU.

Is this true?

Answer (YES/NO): NO